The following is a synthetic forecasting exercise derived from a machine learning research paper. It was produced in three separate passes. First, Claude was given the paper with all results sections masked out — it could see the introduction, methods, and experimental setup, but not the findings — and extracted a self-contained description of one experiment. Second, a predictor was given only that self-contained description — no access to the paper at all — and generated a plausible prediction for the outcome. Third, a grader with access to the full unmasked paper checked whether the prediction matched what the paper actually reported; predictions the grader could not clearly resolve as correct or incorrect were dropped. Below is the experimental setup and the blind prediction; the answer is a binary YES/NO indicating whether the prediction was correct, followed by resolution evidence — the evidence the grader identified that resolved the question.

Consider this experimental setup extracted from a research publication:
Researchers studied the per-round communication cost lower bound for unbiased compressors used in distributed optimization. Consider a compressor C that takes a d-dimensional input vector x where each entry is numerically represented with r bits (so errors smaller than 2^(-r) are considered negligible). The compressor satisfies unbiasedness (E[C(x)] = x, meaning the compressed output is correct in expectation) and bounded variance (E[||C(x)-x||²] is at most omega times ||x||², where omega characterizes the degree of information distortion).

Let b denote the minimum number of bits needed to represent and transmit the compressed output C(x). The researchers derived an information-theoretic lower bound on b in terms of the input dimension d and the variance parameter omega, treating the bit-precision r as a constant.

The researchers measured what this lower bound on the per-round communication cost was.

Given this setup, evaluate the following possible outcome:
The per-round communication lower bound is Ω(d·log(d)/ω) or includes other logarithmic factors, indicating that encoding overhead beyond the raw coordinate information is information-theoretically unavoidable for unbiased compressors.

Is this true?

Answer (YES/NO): NO